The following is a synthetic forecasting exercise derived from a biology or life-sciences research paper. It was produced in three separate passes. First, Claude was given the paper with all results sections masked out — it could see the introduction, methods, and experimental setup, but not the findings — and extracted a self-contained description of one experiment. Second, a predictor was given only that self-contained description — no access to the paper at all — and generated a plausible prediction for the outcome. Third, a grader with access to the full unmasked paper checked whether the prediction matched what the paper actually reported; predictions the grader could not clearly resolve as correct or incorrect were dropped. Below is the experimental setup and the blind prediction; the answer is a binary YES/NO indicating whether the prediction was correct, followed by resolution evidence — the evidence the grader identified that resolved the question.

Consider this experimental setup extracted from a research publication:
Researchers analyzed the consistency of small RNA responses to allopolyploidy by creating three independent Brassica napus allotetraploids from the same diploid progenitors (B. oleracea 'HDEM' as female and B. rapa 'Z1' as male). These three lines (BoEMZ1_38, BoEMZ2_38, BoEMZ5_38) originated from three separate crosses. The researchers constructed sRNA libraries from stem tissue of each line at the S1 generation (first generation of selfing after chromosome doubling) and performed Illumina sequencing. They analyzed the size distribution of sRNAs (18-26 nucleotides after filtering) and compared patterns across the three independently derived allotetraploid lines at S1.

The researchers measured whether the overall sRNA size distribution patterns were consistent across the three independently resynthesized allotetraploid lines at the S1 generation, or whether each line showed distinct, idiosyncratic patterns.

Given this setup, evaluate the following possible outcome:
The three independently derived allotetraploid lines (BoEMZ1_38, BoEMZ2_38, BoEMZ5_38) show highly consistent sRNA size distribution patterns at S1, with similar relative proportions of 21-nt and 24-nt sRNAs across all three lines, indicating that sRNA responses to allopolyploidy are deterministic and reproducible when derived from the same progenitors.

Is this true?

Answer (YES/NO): YES